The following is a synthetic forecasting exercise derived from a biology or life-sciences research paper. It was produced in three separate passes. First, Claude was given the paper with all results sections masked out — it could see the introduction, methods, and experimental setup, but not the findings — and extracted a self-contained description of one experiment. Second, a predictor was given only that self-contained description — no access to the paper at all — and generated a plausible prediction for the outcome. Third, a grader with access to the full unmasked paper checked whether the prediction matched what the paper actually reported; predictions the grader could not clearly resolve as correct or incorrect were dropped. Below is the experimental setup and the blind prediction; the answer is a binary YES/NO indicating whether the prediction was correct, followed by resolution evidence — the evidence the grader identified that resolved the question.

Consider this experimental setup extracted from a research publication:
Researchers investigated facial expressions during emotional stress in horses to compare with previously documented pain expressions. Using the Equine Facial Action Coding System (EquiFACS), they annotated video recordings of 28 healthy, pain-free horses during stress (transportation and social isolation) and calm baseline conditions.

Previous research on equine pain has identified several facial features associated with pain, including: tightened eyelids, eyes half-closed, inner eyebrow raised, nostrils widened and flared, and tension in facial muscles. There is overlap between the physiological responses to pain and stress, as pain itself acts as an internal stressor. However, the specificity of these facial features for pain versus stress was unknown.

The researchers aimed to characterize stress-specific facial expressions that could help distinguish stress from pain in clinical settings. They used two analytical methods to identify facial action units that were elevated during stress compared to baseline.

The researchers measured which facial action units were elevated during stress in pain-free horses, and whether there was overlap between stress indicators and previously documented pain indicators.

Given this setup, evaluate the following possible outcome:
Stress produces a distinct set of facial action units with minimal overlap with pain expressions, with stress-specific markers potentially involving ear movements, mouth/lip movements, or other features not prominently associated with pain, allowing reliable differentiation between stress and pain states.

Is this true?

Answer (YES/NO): NO